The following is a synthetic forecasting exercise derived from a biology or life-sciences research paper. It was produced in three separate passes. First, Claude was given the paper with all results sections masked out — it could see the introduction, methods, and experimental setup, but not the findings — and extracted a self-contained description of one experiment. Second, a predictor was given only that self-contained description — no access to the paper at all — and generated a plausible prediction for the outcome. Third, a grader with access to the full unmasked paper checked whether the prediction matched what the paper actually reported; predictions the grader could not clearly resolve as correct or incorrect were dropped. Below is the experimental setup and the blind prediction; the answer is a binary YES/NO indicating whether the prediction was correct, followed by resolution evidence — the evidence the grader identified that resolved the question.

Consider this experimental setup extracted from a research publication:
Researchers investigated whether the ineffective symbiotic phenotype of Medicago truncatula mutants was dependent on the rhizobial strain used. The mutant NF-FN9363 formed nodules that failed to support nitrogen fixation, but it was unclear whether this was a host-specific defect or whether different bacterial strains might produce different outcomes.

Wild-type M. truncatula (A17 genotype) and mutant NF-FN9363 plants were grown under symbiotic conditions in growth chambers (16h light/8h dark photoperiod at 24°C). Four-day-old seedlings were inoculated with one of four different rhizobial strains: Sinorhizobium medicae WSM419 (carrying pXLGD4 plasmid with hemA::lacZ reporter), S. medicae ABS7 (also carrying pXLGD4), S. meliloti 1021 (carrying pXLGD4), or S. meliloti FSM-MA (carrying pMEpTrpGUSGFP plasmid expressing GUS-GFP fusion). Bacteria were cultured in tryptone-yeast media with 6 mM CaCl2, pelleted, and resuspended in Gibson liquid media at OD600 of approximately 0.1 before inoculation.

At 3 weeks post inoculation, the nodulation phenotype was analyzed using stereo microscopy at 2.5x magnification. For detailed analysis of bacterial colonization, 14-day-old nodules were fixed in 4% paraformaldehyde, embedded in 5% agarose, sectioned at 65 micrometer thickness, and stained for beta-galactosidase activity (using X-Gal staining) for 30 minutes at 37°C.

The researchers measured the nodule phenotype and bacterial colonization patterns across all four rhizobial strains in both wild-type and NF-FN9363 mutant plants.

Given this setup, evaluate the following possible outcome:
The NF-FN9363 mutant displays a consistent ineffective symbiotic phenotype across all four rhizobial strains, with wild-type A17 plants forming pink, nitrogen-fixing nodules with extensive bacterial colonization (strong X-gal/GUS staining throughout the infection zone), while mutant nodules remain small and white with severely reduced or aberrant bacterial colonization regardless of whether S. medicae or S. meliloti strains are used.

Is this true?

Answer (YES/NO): YES